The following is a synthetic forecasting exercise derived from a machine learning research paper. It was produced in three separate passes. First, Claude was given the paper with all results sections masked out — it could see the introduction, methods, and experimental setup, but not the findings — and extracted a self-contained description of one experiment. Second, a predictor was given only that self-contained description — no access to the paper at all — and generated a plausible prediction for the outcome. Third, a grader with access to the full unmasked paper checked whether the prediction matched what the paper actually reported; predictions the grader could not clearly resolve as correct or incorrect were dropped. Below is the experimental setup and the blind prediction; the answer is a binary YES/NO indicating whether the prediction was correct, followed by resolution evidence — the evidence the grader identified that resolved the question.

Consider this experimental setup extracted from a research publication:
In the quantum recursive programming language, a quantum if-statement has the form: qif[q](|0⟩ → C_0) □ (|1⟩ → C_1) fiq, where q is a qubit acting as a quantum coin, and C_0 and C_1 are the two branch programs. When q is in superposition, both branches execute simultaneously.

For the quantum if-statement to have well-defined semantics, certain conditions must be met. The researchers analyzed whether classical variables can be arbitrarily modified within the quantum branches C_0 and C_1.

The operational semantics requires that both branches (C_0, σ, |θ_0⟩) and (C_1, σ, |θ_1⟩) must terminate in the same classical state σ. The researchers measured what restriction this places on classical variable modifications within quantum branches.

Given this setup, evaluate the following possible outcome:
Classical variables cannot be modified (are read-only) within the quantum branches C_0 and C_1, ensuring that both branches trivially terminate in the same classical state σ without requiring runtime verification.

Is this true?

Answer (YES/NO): NO